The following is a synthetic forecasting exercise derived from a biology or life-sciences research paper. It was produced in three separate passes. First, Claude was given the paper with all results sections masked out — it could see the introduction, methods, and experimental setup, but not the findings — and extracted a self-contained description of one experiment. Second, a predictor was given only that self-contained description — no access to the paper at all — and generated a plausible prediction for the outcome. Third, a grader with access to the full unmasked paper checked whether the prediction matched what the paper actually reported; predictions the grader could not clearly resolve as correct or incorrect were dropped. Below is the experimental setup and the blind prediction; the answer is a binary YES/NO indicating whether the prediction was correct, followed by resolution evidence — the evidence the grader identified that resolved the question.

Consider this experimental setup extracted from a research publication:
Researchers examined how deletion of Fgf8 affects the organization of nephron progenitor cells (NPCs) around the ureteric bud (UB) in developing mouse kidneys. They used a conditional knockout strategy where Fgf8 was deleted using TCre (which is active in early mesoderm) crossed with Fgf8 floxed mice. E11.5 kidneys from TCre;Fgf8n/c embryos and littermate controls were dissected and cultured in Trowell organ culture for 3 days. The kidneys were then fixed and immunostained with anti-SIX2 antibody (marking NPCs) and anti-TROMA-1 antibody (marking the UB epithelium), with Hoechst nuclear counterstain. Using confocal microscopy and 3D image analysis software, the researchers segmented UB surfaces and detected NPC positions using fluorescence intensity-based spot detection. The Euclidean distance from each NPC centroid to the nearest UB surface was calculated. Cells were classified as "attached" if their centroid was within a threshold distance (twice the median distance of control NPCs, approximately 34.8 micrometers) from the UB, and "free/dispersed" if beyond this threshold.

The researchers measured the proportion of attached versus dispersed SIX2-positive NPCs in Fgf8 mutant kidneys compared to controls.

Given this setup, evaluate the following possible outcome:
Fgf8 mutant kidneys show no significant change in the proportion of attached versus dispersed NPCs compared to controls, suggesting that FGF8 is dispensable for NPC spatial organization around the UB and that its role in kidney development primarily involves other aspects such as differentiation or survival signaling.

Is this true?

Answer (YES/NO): NO